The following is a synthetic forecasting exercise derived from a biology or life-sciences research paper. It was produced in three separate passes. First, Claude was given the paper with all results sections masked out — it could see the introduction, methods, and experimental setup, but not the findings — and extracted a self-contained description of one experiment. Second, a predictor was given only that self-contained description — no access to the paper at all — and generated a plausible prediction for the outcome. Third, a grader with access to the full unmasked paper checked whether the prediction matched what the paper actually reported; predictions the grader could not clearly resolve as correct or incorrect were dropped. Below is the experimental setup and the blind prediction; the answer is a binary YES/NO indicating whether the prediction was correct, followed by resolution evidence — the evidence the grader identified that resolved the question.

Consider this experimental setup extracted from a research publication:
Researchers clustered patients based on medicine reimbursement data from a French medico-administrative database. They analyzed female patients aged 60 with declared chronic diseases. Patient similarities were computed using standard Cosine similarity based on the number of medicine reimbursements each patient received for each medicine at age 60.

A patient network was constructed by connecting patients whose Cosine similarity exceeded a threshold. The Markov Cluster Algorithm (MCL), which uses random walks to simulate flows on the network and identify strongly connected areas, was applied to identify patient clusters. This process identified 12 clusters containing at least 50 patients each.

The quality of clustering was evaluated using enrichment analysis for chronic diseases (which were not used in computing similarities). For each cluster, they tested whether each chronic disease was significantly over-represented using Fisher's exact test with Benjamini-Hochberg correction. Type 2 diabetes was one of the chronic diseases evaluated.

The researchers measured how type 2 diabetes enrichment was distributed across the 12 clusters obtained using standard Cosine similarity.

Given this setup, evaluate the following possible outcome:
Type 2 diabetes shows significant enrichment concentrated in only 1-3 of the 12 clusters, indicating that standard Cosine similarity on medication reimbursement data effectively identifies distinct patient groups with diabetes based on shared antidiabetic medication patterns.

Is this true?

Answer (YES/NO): NO